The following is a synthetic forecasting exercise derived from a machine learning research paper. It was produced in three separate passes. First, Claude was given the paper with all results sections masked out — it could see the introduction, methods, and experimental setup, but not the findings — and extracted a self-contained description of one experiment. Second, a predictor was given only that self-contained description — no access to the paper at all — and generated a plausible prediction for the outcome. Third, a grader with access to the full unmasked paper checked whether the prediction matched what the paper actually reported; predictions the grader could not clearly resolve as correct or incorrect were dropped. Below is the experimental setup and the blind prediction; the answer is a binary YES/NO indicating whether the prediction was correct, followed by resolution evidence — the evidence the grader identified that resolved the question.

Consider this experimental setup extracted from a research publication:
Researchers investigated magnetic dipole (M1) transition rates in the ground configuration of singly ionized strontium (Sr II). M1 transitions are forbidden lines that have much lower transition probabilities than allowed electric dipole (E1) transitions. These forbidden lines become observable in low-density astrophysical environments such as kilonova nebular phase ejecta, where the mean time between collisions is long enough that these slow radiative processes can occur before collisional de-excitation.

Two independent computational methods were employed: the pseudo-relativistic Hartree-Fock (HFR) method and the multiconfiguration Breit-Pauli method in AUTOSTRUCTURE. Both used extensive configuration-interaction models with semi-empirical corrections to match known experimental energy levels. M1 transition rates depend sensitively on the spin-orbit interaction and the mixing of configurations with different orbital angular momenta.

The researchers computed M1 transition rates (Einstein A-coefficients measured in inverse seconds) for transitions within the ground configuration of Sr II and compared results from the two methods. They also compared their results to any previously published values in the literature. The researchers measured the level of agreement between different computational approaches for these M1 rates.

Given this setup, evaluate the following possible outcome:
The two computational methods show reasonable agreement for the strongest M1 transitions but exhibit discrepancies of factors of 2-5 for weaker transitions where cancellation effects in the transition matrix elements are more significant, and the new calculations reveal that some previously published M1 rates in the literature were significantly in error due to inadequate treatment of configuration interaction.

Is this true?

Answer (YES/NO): NO